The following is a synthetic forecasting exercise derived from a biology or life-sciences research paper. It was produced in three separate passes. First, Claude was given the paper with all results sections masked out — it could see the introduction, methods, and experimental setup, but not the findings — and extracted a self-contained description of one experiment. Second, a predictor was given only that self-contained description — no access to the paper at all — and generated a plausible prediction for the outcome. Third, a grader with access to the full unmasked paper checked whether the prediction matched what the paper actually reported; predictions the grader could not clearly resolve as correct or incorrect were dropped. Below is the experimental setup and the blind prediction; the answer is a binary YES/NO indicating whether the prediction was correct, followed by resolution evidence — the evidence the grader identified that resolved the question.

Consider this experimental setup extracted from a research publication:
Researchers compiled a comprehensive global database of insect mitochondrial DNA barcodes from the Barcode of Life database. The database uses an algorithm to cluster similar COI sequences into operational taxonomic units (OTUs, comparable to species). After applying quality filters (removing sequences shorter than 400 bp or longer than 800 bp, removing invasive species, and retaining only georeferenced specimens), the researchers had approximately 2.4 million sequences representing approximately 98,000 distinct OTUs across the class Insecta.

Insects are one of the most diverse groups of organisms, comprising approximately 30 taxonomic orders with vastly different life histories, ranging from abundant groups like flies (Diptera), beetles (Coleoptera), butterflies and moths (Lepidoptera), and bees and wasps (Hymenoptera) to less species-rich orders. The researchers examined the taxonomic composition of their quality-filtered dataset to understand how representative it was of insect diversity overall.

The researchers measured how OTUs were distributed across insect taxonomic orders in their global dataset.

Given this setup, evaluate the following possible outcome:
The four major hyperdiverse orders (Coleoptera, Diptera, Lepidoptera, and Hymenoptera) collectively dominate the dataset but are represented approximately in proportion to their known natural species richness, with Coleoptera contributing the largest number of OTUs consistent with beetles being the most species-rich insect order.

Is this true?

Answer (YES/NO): NO